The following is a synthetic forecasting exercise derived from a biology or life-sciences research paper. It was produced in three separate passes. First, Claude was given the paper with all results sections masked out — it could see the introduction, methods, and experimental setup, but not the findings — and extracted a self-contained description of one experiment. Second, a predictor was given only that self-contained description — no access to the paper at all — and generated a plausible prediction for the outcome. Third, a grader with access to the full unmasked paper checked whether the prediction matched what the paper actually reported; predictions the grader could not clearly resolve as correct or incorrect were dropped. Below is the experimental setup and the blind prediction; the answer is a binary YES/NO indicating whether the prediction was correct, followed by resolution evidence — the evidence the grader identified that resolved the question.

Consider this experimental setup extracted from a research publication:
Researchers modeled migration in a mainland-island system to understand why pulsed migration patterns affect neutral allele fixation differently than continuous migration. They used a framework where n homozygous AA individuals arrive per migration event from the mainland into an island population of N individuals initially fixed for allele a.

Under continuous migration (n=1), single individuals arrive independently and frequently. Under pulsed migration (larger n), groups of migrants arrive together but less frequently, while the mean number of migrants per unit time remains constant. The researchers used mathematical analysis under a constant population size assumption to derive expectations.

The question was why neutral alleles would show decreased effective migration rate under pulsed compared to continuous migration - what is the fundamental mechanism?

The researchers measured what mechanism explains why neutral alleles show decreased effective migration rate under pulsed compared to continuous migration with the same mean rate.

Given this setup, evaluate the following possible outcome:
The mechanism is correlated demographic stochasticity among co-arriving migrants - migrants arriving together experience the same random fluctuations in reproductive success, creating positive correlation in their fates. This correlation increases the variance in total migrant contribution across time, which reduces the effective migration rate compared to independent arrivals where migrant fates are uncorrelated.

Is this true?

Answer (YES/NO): NO